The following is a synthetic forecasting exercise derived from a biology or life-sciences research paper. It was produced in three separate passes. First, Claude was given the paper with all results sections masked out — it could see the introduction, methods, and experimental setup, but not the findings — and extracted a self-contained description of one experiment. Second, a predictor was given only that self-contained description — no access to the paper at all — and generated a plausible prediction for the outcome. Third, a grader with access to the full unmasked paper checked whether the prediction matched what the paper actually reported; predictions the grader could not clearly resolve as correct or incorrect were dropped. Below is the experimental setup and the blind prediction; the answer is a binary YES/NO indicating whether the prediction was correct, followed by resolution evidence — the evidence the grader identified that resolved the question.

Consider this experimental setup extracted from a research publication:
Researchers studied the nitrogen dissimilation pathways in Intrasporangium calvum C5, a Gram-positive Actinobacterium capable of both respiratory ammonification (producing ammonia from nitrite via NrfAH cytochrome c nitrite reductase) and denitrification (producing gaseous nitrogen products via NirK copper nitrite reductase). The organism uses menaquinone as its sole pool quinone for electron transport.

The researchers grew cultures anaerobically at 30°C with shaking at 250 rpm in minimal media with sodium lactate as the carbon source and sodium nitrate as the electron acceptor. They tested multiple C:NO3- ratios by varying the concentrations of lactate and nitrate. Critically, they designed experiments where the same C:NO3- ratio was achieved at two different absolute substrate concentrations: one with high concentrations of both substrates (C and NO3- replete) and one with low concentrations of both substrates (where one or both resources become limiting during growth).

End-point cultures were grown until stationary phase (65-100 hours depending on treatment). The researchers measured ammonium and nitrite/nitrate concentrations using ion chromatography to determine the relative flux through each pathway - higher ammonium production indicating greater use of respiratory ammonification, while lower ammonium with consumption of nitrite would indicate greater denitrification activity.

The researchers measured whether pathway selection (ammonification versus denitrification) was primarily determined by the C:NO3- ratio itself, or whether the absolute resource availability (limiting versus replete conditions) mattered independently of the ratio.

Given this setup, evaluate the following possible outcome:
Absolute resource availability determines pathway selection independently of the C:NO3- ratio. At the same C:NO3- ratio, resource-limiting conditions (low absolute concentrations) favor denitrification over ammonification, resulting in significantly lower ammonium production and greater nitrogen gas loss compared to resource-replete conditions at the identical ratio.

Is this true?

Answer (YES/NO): NO